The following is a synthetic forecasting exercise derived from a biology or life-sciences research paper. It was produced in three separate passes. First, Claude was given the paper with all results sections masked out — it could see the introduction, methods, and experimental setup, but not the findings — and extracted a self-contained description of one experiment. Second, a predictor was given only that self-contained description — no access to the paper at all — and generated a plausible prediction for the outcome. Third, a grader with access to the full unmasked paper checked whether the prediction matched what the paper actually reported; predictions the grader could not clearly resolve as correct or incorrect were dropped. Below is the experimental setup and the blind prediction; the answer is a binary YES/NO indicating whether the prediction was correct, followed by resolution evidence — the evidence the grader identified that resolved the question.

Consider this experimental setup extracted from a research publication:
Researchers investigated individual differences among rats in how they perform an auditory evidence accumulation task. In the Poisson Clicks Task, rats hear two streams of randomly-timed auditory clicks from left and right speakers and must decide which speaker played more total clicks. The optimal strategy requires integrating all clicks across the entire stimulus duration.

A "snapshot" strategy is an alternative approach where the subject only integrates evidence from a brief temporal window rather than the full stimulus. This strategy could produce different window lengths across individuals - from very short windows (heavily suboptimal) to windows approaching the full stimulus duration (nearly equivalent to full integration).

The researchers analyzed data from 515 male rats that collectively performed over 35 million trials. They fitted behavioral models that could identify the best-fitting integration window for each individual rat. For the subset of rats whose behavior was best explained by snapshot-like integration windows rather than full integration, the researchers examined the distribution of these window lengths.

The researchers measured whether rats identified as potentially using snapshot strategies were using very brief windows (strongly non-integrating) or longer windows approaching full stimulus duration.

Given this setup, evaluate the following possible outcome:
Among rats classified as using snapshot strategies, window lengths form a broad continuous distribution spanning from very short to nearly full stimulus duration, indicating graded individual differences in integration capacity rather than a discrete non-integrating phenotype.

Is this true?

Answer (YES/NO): NO